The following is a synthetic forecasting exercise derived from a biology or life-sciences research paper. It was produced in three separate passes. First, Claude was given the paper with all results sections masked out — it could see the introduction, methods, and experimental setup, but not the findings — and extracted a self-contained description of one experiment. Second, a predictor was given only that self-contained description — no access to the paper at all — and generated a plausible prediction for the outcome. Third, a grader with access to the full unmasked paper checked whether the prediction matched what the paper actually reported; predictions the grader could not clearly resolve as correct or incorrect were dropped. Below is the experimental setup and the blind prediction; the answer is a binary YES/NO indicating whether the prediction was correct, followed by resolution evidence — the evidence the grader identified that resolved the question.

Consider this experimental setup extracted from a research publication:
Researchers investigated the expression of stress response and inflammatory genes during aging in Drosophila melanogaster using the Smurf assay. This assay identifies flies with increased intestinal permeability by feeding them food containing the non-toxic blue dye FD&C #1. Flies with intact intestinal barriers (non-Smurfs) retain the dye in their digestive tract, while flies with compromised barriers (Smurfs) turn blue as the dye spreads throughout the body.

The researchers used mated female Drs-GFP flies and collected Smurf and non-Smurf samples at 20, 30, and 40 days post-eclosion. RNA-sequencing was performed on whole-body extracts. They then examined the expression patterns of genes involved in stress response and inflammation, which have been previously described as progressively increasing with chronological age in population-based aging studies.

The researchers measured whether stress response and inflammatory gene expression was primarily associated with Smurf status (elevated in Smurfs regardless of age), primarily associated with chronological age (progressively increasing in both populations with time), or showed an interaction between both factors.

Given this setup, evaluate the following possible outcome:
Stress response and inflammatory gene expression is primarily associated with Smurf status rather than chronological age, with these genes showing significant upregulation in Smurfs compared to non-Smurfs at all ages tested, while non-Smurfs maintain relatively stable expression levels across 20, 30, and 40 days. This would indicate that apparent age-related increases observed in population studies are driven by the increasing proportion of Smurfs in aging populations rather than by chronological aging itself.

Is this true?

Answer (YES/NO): NO